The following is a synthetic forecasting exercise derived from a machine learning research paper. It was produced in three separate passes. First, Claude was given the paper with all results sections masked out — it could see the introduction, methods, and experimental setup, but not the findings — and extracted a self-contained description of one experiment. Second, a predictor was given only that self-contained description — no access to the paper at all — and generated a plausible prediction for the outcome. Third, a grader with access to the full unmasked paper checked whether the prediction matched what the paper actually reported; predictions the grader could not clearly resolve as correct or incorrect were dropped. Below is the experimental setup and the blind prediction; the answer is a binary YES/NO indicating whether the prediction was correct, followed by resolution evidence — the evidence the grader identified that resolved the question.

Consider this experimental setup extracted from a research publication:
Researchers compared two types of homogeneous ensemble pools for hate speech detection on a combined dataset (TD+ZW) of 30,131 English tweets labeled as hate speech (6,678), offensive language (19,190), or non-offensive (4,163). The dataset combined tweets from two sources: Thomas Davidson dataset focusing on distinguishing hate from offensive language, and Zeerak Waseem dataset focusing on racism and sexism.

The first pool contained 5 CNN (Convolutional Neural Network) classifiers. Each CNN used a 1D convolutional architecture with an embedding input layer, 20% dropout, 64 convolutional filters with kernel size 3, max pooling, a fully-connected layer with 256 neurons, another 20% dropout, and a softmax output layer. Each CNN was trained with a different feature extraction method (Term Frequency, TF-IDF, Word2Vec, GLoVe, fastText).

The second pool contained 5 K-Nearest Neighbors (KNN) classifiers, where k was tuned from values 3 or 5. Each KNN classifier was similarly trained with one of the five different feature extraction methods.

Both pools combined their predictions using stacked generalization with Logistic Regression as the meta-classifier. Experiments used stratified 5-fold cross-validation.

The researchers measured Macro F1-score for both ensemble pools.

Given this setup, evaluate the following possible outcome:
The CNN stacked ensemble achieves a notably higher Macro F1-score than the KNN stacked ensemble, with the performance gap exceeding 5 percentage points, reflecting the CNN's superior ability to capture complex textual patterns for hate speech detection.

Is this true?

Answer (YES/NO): YES